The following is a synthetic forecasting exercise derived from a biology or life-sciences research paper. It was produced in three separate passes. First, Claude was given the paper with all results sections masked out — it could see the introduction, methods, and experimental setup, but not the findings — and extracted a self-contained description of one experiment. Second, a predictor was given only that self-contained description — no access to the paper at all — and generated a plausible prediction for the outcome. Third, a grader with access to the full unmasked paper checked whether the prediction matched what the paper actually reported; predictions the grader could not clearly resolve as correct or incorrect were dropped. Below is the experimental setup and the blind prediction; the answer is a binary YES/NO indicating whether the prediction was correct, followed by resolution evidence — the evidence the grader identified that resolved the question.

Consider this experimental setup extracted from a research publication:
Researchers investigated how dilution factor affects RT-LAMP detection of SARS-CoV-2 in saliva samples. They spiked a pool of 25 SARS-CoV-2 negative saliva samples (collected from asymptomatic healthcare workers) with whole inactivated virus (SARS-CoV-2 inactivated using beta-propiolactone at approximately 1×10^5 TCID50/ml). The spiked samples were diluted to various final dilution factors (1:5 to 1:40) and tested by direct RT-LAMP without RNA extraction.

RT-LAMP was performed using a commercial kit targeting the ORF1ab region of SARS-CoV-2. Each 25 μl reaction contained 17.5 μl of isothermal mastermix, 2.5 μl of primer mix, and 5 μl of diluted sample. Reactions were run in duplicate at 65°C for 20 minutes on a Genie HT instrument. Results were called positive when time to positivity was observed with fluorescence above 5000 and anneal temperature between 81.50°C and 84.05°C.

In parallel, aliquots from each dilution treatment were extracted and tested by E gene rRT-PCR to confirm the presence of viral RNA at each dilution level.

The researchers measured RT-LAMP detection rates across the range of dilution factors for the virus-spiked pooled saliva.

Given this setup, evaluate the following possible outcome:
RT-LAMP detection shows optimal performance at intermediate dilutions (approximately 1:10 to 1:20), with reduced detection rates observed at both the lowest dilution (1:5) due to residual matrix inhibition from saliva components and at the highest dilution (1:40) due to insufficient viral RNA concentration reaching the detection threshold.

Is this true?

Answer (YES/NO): NO